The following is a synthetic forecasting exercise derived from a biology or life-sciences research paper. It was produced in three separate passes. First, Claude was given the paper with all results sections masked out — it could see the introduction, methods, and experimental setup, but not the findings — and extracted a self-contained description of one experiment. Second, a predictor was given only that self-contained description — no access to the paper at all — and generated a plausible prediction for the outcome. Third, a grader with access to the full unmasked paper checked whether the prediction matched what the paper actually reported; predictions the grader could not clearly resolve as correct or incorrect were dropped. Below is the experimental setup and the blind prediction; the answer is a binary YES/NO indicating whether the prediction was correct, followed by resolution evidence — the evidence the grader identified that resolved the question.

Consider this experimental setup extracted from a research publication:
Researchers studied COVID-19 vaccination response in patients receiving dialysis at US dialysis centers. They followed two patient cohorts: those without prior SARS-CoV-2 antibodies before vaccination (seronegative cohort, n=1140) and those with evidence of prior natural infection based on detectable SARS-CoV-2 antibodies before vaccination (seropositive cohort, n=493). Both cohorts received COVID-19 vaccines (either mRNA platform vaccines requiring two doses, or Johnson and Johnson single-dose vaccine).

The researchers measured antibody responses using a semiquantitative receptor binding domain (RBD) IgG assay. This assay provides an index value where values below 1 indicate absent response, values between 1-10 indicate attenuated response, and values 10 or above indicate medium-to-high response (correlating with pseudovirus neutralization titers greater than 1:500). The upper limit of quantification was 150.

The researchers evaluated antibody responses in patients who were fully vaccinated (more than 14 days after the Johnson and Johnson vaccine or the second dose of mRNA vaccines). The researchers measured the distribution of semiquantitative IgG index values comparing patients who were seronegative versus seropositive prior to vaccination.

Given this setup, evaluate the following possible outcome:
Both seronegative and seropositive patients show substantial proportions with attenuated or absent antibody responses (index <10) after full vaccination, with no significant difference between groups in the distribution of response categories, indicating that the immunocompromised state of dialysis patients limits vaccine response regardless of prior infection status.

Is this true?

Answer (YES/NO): YES